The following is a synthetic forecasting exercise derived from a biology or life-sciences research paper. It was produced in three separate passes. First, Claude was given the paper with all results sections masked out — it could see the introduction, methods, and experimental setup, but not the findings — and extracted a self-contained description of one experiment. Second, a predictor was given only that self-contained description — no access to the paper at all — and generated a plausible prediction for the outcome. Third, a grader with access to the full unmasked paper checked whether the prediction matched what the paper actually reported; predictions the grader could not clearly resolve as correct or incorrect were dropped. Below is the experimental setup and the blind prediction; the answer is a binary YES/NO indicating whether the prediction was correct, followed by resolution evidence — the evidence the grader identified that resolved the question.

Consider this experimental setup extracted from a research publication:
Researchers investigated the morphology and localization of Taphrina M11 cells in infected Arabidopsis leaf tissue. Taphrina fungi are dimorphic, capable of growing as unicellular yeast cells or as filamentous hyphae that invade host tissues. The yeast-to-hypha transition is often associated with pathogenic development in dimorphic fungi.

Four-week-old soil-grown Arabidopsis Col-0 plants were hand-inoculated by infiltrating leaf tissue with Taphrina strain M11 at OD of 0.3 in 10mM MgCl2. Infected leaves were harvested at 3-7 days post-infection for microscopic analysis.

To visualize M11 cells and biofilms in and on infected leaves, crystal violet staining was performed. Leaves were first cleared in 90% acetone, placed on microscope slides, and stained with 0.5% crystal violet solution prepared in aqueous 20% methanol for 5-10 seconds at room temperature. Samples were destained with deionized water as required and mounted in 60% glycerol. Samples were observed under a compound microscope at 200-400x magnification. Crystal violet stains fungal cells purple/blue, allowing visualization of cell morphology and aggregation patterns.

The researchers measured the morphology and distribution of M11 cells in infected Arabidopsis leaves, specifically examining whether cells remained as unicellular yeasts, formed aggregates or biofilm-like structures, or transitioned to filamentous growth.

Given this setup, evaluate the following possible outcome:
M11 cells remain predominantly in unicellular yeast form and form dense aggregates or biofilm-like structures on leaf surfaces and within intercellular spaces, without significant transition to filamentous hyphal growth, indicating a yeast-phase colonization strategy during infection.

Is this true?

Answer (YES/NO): NO